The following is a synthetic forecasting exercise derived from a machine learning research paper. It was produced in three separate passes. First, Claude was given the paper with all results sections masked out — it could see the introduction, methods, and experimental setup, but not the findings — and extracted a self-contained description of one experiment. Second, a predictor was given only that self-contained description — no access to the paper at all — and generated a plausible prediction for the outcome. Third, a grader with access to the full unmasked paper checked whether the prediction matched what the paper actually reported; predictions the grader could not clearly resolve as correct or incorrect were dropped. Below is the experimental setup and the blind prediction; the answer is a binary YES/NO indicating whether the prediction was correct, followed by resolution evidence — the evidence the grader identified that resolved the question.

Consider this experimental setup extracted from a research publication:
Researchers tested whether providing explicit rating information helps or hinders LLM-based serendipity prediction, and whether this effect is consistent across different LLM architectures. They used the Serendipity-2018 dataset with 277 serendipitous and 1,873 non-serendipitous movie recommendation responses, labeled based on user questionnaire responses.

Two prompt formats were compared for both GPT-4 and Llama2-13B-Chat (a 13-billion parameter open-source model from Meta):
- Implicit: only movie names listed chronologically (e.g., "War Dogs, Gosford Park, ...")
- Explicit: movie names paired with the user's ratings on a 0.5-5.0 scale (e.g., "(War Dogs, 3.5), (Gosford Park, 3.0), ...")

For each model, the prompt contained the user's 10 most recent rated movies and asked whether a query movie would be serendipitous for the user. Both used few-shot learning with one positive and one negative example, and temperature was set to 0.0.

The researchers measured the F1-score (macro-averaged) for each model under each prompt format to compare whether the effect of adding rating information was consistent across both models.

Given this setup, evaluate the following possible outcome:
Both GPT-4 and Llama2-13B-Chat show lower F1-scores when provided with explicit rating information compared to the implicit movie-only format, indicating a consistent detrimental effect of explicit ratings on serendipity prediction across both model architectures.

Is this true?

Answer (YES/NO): YES